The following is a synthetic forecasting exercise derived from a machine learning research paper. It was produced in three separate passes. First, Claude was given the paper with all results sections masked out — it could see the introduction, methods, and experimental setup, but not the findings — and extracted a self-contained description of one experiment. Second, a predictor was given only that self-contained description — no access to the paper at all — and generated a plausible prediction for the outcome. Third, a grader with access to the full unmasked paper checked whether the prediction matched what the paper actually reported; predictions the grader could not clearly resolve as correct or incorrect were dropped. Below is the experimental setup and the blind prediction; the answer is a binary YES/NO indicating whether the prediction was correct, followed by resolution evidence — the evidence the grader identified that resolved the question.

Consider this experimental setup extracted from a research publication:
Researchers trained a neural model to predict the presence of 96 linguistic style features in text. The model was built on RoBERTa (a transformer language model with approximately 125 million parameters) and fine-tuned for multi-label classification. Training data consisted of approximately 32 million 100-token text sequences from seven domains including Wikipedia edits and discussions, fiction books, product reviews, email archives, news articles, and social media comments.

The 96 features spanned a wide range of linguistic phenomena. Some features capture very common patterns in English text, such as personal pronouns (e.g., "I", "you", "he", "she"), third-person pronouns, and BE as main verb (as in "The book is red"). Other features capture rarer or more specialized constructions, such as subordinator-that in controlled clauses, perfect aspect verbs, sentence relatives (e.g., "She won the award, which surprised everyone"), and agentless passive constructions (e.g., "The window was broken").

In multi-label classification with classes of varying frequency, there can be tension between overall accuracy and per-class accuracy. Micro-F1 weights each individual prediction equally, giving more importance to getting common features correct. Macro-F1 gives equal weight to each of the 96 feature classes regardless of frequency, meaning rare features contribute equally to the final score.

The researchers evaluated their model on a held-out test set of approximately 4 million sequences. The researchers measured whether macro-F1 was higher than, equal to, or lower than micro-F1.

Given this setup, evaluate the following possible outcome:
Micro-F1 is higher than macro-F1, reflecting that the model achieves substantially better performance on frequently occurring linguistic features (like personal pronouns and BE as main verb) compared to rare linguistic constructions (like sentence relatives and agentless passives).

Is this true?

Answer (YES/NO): NO